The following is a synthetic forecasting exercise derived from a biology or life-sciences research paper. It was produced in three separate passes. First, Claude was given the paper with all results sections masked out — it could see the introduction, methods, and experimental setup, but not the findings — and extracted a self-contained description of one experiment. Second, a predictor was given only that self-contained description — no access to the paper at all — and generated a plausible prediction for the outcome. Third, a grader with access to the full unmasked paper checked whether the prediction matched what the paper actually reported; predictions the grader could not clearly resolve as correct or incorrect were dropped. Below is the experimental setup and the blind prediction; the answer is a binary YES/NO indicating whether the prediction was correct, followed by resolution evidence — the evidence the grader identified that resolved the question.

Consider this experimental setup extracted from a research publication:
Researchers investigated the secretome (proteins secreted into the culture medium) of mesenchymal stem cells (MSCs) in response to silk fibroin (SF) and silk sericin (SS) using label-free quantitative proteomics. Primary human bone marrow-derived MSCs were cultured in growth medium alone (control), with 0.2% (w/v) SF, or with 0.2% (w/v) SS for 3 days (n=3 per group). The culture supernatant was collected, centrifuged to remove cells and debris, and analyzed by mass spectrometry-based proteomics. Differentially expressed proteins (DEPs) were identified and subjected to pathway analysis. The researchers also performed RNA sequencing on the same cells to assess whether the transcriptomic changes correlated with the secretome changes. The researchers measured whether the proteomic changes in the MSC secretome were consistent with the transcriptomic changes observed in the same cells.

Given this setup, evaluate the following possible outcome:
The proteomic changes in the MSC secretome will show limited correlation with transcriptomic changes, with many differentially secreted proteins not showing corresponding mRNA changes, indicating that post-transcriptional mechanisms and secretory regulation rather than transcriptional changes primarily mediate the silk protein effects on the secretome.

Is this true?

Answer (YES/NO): NO